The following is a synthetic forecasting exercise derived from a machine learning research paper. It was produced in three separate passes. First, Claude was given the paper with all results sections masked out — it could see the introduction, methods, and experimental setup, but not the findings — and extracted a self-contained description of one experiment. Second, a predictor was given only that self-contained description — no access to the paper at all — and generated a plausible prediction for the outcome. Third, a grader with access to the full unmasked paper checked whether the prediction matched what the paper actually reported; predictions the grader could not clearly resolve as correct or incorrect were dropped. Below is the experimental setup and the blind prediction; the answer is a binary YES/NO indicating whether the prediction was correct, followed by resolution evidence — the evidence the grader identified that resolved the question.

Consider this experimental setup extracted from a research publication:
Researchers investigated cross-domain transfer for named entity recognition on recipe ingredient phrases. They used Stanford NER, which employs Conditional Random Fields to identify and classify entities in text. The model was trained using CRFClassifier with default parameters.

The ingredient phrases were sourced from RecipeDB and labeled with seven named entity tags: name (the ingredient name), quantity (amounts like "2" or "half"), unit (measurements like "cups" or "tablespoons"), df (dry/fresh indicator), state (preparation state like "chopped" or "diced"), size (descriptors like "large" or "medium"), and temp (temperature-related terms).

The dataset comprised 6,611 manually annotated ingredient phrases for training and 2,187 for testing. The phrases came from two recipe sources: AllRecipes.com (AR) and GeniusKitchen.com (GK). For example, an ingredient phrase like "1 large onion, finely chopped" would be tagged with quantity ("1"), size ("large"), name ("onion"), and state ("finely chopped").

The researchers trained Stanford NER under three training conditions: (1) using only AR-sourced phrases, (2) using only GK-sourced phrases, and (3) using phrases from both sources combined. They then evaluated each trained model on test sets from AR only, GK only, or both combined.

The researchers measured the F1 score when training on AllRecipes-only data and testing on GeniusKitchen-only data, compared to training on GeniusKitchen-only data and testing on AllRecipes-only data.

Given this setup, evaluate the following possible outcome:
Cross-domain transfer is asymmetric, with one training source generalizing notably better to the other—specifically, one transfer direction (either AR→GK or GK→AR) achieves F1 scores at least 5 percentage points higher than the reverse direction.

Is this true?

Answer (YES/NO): YES